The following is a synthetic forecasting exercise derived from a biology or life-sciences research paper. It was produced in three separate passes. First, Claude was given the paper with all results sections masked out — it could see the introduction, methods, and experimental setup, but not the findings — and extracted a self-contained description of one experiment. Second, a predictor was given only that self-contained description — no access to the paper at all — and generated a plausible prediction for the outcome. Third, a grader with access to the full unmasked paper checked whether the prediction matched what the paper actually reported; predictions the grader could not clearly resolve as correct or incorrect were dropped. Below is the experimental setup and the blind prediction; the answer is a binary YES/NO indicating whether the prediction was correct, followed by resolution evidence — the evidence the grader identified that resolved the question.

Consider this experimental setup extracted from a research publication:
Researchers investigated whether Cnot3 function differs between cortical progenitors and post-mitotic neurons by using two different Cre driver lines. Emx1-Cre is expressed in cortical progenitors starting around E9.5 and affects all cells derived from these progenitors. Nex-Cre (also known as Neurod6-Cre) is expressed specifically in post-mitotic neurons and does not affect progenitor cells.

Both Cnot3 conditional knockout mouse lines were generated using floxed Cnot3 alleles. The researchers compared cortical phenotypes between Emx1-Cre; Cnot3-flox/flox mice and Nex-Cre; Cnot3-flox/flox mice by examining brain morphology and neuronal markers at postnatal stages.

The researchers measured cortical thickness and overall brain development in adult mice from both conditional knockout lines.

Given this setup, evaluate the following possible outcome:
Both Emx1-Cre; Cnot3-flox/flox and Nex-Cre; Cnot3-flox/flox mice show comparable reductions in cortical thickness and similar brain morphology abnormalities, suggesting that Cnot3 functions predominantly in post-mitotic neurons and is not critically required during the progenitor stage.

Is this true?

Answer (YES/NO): NO